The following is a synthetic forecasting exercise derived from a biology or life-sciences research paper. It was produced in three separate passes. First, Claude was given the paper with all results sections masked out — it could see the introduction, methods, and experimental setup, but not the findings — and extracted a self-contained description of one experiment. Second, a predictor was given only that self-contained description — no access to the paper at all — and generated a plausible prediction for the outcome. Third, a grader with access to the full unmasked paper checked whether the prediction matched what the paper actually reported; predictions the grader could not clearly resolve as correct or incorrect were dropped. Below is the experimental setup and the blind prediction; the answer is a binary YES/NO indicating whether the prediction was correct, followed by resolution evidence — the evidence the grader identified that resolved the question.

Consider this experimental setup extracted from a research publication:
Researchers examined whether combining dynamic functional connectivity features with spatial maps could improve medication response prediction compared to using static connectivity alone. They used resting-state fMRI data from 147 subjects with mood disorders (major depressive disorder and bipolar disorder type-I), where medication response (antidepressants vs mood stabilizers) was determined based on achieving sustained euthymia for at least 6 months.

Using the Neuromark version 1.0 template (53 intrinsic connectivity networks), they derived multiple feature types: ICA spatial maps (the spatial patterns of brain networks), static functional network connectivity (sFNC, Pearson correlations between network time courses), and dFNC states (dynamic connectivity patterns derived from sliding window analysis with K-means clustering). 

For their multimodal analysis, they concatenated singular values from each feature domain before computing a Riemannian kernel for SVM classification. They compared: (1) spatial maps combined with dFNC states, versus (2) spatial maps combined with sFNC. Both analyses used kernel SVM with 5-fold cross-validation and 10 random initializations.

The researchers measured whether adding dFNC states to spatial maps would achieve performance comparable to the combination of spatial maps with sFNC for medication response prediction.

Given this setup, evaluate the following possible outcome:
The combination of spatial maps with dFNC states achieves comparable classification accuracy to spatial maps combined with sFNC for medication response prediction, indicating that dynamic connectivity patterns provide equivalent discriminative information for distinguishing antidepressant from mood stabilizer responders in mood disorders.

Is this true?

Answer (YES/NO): YES